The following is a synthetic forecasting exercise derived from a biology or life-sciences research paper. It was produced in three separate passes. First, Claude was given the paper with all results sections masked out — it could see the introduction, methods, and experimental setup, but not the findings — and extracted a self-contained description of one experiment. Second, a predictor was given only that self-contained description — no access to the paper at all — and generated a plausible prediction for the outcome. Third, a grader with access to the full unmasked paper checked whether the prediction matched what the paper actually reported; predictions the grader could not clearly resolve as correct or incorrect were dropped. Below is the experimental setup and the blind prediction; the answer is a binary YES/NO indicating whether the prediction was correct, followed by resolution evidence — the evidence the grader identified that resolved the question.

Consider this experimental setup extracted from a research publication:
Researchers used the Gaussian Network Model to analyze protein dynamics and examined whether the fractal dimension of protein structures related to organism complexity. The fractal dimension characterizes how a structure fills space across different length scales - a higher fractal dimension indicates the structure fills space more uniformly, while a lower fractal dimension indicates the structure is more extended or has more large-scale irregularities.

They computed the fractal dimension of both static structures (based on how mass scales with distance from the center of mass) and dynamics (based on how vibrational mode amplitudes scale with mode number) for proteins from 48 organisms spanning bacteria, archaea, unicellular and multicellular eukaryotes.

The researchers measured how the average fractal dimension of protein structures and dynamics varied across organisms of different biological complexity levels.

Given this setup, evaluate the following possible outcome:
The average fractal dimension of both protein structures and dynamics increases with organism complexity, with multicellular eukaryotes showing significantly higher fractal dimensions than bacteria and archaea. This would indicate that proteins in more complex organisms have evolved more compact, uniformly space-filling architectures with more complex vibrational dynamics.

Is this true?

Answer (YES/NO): NO